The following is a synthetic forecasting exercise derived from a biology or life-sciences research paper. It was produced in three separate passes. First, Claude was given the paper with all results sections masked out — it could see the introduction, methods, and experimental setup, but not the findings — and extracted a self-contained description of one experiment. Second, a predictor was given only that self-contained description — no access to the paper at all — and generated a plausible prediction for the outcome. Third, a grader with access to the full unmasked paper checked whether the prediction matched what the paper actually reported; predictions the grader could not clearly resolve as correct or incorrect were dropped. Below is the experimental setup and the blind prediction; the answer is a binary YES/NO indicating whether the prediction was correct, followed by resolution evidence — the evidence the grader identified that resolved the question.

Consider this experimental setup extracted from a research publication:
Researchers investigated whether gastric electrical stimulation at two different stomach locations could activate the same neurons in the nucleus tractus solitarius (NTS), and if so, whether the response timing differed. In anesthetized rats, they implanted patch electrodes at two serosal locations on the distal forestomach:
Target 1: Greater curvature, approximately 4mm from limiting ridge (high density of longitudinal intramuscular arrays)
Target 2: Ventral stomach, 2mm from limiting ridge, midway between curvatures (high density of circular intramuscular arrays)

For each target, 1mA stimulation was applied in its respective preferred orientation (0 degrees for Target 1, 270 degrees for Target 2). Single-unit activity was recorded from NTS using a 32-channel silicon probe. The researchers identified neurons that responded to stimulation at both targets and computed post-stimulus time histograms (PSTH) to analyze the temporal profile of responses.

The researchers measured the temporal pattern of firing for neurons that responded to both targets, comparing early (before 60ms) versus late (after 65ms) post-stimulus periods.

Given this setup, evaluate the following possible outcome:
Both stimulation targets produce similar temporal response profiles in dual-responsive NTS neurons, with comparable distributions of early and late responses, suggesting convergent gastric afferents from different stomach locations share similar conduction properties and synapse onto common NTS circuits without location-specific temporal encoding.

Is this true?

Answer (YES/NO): NO